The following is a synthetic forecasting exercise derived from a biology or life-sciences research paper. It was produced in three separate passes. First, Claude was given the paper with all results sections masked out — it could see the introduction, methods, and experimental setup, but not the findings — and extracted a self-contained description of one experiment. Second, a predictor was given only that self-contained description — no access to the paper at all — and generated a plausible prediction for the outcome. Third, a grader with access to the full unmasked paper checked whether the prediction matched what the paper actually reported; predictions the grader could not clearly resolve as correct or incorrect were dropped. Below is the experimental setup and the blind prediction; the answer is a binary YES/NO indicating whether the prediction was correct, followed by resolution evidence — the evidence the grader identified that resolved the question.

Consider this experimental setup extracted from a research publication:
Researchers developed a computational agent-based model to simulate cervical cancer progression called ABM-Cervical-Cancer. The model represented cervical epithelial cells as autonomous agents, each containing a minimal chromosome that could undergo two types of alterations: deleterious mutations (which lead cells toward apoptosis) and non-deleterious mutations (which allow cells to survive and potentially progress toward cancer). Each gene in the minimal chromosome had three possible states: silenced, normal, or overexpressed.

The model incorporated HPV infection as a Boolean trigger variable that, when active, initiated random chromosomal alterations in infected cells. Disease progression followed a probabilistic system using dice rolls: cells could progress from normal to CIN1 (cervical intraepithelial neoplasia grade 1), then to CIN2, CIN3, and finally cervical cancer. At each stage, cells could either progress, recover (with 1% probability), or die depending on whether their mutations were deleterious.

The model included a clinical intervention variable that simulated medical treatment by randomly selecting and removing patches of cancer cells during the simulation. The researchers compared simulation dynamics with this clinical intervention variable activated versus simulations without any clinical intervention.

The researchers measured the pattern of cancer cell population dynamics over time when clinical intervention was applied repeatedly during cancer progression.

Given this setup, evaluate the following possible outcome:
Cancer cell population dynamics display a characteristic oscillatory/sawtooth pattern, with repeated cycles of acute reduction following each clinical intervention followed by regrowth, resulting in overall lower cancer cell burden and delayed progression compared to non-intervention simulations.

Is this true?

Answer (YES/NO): YES